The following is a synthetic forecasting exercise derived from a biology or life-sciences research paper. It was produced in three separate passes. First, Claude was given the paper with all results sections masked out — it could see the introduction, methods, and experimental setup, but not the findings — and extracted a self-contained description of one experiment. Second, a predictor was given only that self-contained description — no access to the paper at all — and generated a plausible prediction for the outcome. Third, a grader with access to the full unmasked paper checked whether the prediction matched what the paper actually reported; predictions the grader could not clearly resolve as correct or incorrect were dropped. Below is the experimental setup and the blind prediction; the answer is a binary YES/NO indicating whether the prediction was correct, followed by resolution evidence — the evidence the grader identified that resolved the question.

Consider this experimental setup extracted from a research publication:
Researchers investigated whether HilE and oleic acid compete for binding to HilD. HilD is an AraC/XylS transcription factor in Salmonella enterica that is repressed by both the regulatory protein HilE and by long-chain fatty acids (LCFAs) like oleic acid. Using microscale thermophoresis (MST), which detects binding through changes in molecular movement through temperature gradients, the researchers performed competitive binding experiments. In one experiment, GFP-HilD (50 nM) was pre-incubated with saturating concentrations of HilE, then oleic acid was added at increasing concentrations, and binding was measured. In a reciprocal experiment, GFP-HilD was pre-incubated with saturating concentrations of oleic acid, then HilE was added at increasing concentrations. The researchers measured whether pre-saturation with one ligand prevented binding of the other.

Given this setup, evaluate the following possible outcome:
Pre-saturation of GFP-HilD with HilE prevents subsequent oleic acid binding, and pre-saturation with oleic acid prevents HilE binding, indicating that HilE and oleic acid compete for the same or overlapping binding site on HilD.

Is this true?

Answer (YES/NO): NO